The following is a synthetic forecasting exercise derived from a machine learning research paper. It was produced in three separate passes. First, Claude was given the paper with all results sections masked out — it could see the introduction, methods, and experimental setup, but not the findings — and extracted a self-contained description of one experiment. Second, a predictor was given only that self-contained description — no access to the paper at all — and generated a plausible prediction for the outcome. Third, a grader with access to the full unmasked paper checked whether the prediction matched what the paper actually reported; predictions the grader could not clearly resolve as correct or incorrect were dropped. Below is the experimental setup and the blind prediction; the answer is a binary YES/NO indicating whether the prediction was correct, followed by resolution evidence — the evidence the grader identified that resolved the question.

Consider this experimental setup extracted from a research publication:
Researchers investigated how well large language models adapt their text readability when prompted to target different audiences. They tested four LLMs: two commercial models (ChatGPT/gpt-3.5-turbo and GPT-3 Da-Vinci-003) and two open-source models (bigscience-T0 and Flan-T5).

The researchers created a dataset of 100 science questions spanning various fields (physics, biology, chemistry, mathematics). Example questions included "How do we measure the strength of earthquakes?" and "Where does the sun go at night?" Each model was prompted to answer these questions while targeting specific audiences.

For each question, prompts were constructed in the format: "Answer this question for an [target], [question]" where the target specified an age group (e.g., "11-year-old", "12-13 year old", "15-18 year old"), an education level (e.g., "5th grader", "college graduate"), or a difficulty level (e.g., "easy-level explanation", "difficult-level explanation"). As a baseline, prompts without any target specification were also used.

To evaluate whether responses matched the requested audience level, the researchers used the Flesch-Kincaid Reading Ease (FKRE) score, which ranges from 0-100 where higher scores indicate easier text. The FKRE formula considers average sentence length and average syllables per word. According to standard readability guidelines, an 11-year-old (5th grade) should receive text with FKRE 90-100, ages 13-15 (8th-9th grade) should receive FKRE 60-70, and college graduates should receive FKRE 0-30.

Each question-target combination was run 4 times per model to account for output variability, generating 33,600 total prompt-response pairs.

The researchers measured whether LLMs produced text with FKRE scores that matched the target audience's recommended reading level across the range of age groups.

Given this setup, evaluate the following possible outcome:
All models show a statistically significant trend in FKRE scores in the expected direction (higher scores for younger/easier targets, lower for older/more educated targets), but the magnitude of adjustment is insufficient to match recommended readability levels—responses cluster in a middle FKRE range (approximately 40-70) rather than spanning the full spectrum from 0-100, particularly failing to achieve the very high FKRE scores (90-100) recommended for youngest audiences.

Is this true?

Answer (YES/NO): NO